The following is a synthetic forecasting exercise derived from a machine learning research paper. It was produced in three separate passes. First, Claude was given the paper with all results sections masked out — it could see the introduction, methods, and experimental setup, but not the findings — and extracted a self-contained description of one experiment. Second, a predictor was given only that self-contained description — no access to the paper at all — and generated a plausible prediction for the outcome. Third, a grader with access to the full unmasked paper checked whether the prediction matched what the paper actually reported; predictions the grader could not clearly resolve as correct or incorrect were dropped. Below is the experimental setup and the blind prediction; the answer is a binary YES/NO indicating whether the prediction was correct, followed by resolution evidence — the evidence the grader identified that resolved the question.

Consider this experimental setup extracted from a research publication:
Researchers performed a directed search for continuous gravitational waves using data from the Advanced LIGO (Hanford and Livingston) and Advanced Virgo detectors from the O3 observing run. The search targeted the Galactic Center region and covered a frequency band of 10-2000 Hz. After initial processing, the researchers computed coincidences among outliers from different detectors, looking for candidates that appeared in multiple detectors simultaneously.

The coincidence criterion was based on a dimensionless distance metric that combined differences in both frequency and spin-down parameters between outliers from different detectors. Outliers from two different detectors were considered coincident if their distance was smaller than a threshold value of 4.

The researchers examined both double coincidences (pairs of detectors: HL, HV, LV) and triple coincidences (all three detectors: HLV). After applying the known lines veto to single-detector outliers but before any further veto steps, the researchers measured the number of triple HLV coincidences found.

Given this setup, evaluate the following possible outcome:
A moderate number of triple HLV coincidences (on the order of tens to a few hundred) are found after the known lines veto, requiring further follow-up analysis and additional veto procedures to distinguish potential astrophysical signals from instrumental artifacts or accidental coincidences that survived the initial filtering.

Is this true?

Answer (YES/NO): NO